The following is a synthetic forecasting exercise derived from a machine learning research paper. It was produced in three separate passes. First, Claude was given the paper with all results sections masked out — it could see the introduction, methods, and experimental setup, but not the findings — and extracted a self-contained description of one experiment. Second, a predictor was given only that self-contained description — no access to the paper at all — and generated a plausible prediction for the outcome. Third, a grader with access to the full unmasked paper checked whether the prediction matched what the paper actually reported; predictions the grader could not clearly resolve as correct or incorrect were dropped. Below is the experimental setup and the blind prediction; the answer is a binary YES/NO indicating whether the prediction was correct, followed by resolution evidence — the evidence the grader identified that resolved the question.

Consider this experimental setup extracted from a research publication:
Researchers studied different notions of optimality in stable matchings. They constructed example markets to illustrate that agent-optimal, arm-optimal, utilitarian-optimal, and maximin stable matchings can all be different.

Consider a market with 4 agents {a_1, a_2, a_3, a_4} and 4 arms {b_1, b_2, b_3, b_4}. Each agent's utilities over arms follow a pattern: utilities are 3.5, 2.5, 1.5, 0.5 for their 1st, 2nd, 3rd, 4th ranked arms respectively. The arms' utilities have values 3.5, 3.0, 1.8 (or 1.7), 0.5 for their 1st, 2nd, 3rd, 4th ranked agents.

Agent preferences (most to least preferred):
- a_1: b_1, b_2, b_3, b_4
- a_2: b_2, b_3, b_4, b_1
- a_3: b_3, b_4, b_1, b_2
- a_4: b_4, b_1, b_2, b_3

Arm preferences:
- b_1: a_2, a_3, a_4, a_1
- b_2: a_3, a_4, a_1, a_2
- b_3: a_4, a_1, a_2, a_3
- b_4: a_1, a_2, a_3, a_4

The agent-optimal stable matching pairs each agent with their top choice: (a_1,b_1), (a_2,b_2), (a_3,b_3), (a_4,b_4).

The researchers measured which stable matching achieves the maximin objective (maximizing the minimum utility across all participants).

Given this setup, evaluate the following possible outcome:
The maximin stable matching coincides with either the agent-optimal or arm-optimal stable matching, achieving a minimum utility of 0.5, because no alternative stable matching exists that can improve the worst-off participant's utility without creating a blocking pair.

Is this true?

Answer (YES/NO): NO